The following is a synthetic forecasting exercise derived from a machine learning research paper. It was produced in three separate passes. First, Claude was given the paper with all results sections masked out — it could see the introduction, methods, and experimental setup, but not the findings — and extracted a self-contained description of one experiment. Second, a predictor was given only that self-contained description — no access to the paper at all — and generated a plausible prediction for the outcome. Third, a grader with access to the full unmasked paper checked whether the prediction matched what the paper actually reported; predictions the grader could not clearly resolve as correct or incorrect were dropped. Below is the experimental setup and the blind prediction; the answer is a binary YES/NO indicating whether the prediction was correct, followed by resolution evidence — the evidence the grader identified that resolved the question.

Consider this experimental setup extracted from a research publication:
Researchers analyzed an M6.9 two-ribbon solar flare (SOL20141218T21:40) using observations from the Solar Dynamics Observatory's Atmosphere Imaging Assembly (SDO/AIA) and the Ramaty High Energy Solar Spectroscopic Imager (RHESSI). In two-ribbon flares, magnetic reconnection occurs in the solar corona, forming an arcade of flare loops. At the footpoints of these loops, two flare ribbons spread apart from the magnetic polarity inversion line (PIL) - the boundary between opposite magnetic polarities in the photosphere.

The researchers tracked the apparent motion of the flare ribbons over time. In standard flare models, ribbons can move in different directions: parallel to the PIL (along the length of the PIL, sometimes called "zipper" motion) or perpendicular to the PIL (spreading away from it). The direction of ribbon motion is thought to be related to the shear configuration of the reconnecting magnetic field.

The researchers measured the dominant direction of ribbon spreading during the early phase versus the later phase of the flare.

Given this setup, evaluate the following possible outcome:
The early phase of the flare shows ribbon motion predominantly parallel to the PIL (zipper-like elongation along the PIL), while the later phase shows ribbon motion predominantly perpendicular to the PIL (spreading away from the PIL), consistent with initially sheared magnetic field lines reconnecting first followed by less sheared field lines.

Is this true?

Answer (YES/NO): YES